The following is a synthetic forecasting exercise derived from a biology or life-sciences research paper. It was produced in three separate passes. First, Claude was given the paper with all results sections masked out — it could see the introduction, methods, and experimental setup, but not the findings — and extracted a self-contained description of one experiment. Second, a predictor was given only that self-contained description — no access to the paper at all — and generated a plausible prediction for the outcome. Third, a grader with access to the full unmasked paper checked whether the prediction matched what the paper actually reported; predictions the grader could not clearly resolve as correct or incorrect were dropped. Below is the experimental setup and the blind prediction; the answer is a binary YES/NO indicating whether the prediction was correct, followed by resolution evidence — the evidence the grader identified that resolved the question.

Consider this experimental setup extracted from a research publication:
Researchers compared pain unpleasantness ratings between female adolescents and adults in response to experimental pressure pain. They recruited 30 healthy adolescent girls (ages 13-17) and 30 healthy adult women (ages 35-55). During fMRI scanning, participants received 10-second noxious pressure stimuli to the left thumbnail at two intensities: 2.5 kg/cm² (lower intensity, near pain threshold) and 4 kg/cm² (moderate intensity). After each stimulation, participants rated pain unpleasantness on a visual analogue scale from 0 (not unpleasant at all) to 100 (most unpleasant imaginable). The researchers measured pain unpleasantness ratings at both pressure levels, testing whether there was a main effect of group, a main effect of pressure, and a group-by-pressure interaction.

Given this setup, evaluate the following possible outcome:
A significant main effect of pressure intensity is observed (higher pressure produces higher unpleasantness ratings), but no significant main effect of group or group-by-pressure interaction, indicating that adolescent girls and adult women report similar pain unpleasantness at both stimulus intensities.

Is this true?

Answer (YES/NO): NO